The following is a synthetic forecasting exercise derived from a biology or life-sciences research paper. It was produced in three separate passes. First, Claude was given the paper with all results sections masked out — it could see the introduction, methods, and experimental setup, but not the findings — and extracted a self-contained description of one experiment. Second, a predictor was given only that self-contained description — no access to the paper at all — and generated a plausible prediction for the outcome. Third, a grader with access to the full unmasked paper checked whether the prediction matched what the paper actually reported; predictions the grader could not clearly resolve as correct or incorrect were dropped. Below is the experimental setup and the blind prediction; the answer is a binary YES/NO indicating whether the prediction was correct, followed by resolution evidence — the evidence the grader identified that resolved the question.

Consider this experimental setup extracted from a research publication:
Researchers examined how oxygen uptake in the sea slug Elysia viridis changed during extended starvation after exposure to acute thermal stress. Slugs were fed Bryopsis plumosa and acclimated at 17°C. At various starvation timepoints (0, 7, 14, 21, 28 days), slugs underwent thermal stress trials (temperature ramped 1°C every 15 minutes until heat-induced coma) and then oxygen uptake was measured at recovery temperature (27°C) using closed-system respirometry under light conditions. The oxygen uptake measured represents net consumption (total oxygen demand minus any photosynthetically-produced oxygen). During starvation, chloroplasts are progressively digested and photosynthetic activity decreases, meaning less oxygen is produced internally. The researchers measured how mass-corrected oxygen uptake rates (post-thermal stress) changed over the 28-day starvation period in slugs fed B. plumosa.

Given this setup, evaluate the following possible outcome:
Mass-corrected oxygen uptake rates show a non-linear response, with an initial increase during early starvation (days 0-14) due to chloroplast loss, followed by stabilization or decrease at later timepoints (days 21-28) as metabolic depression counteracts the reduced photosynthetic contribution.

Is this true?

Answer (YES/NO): NO